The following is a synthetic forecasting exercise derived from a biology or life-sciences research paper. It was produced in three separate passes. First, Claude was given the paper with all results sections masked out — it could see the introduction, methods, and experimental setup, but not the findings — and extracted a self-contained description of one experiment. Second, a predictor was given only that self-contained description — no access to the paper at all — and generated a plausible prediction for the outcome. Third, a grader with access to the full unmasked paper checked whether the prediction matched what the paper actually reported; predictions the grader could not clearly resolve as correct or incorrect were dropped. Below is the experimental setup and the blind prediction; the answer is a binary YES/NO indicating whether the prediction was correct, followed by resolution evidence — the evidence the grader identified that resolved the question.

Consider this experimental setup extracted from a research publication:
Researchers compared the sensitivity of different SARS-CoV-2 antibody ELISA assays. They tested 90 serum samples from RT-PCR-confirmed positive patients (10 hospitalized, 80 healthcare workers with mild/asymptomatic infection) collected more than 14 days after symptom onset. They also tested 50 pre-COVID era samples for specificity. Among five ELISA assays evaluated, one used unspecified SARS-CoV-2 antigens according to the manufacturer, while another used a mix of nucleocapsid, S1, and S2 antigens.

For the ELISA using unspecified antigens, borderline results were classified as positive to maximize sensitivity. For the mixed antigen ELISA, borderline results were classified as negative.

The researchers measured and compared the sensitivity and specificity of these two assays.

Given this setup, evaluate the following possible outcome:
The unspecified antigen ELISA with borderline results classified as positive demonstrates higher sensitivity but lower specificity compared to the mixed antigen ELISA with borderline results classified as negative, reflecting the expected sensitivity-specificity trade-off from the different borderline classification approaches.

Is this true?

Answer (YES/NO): NO